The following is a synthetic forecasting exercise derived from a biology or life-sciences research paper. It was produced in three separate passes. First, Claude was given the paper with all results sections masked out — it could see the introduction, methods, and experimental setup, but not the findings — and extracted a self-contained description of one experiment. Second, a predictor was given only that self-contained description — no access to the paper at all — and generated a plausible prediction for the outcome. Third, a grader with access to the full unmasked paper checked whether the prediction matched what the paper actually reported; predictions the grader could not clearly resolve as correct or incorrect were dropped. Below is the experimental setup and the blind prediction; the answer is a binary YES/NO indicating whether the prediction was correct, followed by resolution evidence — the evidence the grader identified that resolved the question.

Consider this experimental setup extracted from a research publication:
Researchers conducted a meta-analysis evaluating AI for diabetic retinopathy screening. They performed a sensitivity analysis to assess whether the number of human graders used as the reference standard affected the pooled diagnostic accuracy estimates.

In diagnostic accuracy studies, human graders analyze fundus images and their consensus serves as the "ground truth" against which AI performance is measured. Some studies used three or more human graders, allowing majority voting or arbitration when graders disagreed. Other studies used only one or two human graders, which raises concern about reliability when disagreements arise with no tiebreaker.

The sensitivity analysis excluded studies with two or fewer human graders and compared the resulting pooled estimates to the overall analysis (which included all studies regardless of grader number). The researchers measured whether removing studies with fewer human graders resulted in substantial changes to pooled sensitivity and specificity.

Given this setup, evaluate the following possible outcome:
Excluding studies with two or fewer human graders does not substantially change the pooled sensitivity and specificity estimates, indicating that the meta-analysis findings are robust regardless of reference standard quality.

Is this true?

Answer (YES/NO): YES